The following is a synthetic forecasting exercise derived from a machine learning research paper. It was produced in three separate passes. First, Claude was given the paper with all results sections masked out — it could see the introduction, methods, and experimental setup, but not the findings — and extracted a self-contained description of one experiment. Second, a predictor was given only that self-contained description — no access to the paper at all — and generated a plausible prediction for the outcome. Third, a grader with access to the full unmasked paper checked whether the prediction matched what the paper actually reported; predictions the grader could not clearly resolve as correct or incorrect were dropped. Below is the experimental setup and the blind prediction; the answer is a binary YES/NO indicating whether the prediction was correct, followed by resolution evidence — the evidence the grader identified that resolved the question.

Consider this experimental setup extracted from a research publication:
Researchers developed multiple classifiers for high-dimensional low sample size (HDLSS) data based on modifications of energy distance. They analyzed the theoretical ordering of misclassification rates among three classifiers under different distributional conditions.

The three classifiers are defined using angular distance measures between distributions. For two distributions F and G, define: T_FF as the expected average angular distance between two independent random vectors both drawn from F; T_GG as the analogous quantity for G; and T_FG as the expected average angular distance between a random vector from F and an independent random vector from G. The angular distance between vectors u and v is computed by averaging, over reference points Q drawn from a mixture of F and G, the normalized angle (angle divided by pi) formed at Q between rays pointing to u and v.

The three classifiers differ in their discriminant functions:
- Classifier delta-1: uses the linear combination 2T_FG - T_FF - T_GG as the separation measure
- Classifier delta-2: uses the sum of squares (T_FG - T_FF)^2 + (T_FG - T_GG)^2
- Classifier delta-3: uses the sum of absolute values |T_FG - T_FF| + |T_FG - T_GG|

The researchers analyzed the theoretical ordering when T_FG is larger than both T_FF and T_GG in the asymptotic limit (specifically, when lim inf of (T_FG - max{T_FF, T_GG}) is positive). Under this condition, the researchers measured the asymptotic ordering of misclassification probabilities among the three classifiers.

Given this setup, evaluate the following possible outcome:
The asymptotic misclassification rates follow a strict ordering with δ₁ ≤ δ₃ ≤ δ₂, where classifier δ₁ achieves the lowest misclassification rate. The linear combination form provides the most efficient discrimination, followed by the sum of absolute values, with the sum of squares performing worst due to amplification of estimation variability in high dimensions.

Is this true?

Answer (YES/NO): NO